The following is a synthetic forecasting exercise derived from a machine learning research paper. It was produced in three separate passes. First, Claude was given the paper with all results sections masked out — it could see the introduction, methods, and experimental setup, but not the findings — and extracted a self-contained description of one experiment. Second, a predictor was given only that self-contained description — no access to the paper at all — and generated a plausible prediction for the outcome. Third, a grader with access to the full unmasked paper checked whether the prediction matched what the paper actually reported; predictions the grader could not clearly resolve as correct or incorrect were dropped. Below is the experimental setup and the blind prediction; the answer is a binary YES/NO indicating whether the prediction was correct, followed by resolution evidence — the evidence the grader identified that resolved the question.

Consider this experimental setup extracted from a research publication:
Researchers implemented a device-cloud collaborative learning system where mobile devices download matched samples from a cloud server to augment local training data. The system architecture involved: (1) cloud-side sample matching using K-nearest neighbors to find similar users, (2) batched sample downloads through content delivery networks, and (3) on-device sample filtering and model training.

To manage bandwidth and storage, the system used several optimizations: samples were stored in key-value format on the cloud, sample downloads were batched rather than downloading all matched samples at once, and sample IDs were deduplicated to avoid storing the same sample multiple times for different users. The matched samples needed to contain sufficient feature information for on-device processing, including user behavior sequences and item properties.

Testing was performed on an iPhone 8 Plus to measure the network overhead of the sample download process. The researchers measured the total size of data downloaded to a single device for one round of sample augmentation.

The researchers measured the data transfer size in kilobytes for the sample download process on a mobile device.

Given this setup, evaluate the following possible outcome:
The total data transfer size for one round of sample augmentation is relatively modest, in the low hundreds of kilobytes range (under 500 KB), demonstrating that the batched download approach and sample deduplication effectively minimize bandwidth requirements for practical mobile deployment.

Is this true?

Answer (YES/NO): NO